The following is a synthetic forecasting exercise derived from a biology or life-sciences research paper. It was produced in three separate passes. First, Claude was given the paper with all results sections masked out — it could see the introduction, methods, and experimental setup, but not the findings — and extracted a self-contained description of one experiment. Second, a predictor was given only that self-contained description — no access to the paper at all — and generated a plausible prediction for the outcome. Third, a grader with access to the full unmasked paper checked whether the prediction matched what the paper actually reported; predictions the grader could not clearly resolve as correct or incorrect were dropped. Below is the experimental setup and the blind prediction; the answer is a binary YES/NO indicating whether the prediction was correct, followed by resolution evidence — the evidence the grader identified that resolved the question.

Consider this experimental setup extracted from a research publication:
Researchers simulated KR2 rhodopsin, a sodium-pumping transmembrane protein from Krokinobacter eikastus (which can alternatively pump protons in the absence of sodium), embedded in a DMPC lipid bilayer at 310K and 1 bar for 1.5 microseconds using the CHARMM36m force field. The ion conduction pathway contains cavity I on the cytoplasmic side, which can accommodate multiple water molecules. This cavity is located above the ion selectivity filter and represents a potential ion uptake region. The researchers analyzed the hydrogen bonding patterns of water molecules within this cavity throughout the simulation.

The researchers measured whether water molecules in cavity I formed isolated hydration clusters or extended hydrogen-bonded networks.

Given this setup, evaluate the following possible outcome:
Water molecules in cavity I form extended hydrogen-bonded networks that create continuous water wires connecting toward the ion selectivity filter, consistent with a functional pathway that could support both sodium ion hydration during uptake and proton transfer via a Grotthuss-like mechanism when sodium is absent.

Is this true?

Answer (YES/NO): YES